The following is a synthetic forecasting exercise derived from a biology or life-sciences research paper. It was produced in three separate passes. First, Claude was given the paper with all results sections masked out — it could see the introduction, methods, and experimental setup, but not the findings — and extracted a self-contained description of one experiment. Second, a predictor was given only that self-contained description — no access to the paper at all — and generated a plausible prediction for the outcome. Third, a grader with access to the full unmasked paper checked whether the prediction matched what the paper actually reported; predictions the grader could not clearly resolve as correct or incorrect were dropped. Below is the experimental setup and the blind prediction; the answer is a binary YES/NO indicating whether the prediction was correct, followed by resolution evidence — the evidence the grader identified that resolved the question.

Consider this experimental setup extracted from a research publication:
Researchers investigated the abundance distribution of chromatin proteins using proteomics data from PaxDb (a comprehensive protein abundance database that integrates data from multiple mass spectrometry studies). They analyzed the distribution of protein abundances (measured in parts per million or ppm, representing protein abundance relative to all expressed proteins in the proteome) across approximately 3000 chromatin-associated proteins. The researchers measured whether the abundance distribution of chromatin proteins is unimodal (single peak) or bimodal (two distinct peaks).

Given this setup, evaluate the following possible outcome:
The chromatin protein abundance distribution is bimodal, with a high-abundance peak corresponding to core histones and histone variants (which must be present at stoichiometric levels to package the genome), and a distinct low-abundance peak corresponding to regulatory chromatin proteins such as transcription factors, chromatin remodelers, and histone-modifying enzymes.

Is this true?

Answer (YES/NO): NO